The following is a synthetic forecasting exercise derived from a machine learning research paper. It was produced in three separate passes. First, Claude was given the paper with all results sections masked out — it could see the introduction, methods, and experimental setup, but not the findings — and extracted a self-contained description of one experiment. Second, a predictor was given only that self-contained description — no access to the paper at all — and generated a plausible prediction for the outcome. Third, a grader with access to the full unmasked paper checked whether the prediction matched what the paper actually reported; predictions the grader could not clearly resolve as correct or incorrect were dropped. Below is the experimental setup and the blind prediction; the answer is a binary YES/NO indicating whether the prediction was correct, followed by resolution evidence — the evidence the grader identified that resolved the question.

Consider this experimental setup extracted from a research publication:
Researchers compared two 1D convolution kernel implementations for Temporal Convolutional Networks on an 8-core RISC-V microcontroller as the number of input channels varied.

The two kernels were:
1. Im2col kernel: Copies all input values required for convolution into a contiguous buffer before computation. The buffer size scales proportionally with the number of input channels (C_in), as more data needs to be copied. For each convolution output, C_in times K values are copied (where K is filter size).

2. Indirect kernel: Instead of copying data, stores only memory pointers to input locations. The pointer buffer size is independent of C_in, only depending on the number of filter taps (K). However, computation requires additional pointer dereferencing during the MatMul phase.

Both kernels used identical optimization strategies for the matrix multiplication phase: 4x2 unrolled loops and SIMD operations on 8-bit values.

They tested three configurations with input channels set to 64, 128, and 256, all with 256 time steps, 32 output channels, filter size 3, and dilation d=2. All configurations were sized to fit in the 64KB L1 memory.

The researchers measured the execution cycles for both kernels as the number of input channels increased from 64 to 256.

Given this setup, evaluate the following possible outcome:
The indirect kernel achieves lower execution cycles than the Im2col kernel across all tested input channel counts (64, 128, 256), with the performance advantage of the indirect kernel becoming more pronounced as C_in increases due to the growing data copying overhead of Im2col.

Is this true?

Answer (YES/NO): NO